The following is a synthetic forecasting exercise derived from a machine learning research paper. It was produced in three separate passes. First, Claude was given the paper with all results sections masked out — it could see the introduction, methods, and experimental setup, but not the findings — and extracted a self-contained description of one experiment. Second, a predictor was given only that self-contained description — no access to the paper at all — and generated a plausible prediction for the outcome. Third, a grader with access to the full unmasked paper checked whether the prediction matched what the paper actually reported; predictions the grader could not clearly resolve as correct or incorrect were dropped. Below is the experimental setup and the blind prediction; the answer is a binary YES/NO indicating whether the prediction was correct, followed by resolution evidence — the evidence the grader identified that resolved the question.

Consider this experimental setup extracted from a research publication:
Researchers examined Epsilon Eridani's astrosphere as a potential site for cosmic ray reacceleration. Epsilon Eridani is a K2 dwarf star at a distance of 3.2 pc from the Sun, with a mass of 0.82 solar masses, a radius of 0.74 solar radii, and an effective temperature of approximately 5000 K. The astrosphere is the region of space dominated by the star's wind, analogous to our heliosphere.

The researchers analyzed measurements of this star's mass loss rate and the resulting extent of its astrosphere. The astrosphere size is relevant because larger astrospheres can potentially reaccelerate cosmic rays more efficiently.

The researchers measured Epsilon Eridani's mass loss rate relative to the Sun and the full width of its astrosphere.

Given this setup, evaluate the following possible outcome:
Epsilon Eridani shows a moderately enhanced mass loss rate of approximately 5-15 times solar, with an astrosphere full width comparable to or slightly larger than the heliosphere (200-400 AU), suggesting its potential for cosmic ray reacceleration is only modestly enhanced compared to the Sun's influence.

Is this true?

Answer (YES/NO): NO